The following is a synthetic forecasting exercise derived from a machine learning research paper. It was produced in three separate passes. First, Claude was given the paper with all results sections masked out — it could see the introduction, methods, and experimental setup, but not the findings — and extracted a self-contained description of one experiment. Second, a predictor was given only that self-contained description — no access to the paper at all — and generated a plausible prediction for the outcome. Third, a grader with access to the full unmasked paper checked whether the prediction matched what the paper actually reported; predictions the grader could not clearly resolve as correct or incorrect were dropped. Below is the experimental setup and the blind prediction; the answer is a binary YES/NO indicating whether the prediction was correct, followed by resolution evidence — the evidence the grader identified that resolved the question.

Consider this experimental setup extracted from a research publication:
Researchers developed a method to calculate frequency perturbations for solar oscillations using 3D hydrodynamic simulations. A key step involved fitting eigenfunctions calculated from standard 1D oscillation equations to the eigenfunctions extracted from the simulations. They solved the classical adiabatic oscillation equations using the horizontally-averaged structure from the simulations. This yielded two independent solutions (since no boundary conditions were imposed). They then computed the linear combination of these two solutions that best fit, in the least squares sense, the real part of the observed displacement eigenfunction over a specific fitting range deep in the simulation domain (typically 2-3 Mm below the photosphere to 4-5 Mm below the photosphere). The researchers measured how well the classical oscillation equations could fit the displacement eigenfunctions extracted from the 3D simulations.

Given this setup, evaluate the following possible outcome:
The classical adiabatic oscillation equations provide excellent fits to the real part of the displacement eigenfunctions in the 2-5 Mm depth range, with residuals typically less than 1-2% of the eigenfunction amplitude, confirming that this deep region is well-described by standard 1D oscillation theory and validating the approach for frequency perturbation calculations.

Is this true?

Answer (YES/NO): YES